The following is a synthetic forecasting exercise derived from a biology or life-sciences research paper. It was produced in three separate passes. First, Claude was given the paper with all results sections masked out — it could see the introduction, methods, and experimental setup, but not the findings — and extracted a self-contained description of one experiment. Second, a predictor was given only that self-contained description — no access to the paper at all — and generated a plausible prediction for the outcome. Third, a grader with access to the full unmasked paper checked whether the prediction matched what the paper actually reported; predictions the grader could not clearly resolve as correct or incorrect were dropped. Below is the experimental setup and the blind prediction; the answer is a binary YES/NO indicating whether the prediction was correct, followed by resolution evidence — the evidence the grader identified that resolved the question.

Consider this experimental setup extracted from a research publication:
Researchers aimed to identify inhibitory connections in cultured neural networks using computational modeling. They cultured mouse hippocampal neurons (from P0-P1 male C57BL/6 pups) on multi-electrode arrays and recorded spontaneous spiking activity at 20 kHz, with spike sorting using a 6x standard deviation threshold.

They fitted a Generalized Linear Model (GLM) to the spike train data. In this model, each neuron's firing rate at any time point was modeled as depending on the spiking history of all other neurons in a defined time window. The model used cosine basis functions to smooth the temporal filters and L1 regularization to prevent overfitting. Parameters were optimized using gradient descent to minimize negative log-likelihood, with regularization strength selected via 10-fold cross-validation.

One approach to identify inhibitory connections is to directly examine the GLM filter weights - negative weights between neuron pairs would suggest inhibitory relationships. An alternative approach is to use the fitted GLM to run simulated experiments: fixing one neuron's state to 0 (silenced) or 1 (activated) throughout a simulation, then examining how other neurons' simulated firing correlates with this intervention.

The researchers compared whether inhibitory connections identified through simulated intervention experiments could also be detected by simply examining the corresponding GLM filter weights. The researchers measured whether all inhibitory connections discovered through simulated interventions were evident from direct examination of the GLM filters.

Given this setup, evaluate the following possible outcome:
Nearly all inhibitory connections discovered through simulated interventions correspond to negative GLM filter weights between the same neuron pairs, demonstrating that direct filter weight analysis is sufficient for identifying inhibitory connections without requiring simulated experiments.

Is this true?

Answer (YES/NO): NO